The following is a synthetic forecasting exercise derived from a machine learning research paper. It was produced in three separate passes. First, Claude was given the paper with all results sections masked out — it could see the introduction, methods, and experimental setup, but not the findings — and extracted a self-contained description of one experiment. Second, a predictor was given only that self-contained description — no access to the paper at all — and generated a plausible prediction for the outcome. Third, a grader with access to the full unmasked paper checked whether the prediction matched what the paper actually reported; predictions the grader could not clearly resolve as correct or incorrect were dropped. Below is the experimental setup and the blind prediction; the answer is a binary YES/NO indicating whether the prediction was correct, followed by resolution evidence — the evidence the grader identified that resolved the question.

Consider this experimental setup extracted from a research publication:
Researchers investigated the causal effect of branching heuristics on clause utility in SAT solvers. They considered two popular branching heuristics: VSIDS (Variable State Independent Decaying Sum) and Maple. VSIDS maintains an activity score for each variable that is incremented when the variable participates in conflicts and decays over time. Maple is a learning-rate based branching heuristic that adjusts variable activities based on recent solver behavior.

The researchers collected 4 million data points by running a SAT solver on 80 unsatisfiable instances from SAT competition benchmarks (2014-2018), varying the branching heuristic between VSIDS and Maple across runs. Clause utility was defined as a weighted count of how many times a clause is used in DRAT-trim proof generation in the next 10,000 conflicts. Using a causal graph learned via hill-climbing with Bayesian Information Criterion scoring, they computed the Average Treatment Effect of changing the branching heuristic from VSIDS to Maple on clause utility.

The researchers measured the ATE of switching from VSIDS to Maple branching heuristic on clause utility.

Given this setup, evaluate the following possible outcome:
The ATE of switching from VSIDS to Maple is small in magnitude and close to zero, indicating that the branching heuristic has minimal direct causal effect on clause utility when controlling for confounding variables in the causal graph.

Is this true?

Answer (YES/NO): NO